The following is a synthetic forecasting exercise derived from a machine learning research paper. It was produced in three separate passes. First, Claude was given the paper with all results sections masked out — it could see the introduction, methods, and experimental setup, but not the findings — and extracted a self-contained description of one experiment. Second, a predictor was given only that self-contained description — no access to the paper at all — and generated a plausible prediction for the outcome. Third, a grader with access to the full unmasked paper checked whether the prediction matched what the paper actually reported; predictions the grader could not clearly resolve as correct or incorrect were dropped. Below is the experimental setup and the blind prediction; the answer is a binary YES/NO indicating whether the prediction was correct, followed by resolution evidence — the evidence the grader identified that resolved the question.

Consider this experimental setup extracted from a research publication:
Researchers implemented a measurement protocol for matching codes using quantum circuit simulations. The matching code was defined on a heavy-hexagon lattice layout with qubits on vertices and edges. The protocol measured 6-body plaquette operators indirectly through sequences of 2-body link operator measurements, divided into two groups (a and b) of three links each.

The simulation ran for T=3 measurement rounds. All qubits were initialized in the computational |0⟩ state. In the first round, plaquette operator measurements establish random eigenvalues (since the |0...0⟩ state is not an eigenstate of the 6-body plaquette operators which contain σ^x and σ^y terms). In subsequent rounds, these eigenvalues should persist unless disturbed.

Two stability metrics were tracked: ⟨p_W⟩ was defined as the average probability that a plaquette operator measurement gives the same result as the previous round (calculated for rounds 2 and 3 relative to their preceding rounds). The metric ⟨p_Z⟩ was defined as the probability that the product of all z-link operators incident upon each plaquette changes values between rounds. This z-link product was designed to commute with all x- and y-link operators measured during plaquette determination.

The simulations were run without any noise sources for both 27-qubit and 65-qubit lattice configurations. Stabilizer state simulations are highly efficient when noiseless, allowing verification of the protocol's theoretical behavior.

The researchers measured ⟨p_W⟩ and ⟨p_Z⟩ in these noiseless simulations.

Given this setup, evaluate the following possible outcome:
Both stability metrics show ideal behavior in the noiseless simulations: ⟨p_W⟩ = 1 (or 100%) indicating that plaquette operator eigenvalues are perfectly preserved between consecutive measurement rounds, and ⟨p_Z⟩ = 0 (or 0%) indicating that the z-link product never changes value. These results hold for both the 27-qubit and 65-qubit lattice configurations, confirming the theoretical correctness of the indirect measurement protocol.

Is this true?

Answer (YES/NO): YES